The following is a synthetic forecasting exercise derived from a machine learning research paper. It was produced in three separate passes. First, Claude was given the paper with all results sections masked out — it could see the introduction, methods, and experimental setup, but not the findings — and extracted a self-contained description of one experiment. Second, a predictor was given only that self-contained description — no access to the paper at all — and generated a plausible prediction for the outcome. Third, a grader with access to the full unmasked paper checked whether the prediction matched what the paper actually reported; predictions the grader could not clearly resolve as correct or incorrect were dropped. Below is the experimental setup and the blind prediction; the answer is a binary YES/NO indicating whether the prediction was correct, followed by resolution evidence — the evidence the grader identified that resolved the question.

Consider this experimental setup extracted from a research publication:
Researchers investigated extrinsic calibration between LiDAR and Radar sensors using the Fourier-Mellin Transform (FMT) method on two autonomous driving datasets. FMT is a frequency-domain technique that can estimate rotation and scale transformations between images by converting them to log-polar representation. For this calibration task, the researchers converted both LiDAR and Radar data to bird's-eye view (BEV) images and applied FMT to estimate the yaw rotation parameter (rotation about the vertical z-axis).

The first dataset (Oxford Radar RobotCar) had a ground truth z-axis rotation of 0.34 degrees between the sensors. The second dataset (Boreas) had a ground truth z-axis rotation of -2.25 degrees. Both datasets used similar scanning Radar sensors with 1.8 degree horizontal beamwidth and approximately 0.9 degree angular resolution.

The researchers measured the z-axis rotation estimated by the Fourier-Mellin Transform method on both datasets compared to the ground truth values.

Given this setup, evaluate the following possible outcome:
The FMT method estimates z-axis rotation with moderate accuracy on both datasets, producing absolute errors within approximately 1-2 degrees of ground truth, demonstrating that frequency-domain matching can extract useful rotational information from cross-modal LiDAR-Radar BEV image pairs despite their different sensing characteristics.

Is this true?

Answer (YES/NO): NO